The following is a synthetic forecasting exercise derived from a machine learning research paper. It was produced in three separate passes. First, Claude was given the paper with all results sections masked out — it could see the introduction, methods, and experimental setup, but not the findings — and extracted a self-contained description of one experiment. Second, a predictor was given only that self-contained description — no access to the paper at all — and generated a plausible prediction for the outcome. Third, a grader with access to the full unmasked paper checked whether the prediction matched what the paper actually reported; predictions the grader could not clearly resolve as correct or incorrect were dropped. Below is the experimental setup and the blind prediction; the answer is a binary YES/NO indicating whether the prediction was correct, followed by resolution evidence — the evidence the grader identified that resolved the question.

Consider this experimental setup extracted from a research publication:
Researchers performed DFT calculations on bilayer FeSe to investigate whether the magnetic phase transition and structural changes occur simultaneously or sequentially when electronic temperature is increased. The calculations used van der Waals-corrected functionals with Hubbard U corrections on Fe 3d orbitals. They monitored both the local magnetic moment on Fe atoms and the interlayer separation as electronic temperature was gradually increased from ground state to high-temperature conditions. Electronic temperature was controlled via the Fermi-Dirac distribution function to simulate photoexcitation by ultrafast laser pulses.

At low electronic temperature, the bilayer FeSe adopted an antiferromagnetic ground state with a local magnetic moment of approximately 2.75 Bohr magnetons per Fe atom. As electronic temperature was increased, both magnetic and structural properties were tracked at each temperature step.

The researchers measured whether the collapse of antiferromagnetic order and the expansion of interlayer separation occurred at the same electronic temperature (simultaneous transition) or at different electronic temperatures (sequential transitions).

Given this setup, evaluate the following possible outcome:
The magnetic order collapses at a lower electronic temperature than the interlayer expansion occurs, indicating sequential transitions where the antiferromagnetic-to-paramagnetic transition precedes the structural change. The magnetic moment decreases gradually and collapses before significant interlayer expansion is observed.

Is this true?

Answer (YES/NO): NO